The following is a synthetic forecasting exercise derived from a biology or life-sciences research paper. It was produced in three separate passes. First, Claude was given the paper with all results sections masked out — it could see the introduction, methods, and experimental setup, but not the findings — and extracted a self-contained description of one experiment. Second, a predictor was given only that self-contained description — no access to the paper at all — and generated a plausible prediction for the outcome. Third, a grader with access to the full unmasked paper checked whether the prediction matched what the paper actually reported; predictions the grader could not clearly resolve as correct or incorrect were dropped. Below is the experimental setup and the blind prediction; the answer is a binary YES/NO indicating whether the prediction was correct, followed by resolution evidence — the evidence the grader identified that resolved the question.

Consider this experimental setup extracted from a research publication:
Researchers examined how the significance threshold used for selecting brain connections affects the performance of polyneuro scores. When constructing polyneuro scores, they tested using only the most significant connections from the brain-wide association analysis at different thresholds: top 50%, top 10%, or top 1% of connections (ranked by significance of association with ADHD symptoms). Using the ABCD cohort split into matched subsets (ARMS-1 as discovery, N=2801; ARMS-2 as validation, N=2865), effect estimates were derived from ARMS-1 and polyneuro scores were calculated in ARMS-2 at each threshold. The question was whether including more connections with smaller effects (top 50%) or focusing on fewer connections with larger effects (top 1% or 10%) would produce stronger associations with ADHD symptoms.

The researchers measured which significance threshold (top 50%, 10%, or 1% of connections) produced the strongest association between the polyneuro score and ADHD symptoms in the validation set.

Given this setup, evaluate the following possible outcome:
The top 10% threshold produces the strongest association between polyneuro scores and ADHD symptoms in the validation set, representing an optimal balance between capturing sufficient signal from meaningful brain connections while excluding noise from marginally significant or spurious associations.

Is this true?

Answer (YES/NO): YES